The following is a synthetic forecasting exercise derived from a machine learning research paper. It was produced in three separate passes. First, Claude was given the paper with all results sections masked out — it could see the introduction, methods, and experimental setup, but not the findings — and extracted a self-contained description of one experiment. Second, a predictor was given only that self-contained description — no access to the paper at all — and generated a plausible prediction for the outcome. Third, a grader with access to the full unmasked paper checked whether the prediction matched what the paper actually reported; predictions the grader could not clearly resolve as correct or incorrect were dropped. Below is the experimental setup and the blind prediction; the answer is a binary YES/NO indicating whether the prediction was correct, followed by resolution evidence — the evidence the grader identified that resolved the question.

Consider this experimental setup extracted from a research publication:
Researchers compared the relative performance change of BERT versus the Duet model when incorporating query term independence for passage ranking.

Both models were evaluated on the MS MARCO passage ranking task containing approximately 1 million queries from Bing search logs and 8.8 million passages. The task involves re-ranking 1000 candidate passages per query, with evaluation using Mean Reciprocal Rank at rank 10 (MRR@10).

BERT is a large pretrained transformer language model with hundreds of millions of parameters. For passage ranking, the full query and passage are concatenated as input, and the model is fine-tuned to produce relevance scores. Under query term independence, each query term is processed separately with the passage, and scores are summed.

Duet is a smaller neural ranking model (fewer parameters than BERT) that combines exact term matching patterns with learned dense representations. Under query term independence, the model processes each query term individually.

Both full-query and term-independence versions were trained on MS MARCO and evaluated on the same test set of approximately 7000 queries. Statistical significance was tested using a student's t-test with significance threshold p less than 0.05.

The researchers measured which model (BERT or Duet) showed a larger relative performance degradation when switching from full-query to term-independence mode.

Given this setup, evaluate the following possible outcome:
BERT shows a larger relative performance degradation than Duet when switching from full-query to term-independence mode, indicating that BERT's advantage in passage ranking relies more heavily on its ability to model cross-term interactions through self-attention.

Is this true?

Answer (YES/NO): YES